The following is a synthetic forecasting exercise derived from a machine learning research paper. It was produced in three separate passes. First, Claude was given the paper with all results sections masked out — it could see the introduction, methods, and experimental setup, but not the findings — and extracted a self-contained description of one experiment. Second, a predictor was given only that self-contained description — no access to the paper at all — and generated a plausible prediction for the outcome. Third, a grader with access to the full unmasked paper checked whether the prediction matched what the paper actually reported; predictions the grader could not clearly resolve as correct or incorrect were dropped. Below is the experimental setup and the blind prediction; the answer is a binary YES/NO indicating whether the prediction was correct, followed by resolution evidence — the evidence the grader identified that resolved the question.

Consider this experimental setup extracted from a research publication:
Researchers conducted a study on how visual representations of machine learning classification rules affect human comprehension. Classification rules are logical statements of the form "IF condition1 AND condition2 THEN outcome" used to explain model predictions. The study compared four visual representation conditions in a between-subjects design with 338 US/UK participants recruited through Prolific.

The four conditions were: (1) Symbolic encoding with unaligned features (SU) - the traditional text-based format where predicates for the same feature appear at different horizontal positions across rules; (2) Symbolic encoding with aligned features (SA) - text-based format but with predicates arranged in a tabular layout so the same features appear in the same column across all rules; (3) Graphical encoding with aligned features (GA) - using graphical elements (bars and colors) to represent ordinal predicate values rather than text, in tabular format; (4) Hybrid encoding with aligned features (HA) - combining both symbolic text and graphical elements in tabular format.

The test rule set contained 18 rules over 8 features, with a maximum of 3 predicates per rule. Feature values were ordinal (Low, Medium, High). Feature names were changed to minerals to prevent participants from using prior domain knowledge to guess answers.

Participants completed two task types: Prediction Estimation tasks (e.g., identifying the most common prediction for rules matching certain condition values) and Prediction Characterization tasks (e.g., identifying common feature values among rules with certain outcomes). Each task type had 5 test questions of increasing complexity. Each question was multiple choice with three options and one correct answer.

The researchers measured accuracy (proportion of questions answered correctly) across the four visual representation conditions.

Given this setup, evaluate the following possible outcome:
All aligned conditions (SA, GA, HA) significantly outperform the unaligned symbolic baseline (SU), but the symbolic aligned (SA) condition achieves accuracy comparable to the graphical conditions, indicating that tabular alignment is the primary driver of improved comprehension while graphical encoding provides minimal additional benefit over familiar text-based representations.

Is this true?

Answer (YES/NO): NO